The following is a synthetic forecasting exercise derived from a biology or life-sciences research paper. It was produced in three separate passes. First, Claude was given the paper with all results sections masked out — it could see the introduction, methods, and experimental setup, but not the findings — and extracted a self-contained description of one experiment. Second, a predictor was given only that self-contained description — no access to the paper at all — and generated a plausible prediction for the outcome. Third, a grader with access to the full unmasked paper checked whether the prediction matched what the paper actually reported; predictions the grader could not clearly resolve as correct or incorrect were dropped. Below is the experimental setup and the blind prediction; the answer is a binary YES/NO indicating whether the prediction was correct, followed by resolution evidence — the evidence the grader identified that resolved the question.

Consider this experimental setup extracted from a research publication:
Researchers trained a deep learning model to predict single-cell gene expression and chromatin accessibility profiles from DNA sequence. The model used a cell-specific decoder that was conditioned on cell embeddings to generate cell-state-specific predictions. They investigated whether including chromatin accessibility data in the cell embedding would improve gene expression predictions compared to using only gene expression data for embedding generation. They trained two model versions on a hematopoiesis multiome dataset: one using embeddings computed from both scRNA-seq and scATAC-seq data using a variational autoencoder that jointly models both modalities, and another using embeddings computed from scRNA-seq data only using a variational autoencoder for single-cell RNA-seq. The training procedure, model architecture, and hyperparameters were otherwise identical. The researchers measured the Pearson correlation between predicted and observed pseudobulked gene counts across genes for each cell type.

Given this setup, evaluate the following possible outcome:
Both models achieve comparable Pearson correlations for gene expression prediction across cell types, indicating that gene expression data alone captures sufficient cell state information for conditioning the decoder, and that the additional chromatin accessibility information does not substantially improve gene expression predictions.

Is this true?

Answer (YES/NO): NO